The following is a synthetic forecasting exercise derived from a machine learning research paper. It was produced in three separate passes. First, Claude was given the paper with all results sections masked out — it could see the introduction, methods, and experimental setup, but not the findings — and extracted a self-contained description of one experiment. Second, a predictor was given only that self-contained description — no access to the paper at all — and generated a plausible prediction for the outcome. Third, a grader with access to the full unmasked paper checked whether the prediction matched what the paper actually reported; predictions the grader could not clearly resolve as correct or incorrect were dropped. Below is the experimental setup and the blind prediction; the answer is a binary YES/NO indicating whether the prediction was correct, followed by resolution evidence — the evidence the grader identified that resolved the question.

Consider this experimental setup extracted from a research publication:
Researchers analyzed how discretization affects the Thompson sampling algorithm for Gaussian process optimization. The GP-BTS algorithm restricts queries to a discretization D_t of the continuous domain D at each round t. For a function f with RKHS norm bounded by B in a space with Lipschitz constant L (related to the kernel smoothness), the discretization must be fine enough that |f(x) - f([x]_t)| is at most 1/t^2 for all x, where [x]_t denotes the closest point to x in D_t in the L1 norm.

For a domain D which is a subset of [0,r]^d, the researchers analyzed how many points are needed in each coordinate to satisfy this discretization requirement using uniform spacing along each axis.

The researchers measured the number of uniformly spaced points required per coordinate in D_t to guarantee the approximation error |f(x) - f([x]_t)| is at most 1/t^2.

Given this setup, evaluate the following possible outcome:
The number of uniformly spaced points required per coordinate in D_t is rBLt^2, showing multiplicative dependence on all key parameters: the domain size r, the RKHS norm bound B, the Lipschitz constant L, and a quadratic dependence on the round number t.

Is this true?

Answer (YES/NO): NO